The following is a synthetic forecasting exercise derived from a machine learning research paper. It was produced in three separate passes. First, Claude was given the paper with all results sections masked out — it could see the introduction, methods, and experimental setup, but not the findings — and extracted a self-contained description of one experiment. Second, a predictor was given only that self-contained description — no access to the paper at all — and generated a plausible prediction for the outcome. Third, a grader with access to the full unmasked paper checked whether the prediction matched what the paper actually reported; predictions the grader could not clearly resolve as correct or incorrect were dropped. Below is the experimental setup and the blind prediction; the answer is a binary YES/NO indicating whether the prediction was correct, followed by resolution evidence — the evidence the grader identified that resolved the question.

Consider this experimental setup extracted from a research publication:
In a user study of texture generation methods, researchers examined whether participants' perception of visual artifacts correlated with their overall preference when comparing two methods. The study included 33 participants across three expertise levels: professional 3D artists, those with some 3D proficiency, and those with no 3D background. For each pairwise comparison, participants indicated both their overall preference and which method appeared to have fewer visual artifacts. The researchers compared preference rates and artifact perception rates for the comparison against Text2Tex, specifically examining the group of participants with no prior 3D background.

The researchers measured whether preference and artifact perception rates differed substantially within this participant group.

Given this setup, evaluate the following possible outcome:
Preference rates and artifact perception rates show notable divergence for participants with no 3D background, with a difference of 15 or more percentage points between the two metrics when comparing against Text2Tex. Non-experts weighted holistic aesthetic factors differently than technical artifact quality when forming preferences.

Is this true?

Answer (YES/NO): NO